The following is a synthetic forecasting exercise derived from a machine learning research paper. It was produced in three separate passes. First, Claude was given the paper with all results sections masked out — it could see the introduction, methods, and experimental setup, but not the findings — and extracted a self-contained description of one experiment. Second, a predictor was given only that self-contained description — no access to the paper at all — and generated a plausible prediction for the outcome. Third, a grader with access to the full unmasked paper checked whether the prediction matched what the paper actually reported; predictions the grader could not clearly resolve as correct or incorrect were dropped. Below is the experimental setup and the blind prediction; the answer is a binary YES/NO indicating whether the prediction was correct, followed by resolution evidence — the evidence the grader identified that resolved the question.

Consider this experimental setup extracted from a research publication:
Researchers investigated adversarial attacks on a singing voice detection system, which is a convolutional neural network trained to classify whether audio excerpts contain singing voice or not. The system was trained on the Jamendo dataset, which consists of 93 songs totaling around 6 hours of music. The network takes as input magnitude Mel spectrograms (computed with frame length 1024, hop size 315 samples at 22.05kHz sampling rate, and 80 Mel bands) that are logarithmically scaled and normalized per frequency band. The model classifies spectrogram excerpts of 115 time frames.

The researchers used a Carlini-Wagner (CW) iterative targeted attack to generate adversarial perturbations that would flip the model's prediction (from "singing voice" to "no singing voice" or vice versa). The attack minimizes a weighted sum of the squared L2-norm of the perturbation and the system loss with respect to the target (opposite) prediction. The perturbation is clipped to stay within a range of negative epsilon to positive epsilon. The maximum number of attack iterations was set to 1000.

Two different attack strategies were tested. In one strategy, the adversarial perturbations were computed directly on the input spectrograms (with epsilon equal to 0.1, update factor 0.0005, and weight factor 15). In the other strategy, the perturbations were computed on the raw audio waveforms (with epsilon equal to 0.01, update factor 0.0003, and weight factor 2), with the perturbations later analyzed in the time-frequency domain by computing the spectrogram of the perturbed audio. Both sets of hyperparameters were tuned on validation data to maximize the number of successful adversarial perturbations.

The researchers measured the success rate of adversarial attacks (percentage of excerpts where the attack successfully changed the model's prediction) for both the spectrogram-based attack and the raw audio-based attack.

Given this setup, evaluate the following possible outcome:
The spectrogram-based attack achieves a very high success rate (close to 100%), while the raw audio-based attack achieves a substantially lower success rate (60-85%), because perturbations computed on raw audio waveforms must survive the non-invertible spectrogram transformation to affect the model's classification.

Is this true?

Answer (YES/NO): NO